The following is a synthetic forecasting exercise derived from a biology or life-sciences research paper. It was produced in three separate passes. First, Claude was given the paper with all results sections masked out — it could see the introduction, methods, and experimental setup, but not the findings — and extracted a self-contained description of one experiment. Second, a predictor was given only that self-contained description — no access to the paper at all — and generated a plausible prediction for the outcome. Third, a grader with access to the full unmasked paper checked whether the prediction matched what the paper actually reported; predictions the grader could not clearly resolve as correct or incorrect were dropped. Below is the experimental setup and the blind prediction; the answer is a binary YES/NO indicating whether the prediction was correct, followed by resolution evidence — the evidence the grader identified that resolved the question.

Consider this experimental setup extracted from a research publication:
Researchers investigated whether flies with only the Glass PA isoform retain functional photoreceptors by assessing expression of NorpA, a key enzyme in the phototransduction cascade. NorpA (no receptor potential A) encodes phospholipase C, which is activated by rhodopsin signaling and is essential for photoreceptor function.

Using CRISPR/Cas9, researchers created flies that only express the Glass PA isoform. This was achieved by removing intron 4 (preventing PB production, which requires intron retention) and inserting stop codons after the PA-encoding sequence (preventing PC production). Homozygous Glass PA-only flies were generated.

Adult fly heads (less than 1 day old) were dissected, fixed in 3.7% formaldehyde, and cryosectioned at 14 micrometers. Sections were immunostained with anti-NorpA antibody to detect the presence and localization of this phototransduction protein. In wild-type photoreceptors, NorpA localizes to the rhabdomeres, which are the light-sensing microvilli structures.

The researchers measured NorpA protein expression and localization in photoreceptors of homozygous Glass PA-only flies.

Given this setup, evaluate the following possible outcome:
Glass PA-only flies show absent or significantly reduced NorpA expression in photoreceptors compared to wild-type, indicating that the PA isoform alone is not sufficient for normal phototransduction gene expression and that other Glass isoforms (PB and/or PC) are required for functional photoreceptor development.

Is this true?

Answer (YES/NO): NO